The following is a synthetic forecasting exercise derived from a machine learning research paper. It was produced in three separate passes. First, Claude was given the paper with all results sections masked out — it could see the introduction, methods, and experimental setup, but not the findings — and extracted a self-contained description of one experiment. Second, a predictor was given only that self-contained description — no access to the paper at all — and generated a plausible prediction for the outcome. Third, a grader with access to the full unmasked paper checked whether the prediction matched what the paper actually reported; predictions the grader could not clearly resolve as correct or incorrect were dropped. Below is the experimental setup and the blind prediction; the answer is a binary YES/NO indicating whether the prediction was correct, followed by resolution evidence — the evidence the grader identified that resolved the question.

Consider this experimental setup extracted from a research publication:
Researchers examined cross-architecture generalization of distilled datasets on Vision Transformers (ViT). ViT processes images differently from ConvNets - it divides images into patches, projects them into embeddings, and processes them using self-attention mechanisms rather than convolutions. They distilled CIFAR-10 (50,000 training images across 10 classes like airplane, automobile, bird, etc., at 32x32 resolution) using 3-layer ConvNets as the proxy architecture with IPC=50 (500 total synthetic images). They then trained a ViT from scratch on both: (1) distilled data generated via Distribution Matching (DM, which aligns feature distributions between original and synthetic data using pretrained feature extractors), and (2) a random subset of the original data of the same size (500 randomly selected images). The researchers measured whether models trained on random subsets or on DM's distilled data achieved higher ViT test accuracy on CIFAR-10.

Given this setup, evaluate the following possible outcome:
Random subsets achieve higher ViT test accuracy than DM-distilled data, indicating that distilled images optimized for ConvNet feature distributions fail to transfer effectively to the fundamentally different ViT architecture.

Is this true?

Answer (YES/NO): YES